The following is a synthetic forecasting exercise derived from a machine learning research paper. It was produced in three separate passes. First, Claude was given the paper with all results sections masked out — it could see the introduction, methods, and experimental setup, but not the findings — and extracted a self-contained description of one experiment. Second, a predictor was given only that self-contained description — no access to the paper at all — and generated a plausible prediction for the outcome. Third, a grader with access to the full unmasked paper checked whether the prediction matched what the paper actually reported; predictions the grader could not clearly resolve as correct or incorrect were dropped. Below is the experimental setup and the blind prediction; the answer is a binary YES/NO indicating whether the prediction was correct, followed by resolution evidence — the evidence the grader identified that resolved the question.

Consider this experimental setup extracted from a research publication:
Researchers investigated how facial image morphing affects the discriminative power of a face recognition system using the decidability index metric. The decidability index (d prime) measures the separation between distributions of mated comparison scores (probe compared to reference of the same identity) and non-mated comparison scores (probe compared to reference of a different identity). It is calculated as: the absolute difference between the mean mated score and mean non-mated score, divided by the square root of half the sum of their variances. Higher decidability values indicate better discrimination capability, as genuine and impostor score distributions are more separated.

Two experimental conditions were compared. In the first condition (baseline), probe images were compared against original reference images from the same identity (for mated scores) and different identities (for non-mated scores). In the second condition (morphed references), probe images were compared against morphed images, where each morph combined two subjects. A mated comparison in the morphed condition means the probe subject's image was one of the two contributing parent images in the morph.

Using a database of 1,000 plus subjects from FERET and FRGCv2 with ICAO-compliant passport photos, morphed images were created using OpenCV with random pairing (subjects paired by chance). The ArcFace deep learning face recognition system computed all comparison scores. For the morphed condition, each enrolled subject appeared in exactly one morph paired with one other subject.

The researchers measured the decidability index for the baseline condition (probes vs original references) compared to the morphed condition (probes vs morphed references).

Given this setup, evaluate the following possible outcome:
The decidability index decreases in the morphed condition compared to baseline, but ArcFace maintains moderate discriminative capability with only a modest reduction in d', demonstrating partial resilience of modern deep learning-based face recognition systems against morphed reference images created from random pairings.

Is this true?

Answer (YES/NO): YES